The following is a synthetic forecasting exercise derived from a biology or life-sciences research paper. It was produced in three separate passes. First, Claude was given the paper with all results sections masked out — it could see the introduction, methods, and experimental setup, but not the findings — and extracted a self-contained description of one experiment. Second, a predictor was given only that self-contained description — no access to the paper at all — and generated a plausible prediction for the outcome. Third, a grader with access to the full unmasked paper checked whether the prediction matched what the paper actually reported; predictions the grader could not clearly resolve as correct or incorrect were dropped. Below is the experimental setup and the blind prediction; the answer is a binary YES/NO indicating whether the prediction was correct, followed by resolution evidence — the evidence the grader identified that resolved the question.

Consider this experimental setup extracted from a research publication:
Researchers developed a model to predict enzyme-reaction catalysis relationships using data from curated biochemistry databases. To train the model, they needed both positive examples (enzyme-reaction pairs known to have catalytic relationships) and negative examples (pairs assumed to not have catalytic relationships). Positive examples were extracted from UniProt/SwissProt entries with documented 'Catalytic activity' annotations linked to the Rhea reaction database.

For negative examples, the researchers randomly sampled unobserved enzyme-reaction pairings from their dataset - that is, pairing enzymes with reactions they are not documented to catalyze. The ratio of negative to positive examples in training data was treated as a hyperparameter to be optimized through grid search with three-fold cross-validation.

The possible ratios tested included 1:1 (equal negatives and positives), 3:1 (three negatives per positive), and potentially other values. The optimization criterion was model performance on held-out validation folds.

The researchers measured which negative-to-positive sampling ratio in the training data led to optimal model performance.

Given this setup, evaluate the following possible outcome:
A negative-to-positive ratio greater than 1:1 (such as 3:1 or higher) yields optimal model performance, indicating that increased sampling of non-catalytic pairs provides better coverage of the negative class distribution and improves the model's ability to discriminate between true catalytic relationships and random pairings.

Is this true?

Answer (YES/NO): YES